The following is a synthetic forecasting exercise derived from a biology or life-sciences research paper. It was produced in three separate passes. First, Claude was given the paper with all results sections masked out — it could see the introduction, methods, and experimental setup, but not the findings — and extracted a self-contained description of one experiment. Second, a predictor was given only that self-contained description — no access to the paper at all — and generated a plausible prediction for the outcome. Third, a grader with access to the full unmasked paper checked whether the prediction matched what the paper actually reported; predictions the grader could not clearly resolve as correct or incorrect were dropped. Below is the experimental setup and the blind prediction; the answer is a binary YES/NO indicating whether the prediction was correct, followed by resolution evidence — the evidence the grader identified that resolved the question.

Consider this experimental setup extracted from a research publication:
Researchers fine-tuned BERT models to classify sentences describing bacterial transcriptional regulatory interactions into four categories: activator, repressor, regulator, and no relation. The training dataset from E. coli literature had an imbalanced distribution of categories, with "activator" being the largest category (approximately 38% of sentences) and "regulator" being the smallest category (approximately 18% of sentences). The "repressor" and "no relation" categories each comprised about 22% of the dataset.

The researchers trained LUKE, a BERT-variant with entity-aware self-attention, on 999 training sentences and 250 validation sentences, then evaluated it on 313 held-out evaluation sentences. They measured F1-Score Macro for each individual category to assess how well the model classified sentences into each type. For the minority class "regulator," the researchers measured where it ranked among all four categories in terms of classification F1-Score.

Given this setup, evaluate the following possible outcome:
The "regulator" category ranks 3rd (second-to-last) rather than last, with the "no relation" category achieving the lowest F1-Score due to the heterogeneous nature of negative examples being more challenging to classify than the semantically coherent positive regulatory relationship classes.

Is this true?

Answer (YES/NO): NO